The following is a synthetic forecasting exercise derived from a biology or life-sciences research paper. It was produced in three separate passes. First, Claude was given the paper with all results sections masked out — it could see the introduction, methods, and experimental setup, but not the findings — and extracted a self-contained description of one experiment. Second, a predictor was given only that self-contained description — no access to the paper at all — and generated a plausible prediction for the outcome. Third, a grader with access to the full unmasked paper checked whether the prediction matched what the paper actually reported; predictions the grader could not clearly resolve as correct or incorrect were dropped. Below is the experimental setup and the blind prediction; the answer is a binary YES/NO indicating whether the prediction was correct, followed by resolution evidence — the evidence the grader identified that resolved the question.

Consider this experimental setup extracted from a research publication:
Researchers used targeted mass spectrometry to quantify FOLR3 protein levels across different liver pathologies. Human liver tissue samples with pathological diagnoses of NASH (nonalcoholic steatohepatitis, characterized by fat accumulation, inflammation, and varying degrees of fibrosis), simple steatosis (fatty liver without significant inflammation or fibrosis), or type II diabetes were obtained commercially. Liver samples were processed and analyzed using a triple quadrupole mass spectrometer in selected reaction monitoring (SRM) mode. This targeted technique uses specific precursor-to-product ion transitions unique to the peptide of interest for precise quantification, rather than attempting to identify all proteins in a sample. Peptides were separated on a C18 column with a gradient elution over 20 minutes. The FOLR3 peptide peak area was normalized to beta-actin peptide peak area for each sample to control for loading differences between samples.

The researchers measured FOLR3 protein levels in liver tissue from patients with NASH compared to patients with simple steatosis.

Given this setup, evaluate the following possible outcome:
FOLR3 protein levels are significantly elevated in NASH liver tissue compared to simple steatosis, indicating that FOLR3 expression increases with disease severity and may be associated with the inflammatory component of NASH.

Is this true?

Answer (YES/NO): YES